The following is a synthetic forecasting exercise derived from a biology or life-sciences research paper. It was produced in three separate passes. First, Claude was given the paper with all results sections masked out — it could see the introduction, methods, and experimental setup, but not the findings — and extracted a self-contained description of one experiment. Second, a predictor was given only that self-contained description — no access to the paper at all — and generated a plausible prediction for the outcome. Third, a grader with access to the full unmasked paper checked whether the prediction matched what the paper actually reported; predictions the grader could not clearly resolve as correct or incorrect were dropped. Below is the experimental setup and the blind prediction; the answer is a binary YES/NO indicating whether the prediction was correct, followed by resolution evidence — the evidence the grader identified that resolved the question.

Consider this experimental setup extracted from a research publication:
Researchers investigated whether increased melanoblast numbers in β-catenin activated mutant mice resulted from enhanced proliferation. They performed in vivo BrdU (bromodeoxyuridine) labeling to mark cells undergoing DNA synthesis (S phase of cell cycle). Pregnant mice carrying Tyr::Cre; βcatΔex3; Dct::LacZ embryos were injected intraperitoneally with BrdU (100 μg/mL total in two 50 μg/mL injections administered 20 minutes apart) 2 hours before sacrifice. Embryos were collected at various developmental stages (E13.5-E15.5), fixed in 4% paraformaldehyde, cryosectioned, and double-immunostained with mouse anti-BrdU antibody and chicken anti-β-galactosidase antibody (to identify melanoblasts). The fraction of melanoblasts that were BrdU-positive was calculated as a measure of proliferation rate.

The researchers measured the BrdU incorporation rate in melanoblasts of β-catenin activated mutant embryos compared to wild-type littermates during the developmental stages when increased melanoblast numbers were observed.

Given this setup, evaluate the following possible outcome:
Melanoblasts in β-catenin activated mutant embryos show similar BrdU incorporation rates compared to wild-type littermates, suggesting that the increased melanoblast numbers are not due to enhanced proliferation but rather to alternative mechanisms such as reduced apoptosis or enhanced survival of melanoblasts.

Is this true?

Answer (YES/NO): NO